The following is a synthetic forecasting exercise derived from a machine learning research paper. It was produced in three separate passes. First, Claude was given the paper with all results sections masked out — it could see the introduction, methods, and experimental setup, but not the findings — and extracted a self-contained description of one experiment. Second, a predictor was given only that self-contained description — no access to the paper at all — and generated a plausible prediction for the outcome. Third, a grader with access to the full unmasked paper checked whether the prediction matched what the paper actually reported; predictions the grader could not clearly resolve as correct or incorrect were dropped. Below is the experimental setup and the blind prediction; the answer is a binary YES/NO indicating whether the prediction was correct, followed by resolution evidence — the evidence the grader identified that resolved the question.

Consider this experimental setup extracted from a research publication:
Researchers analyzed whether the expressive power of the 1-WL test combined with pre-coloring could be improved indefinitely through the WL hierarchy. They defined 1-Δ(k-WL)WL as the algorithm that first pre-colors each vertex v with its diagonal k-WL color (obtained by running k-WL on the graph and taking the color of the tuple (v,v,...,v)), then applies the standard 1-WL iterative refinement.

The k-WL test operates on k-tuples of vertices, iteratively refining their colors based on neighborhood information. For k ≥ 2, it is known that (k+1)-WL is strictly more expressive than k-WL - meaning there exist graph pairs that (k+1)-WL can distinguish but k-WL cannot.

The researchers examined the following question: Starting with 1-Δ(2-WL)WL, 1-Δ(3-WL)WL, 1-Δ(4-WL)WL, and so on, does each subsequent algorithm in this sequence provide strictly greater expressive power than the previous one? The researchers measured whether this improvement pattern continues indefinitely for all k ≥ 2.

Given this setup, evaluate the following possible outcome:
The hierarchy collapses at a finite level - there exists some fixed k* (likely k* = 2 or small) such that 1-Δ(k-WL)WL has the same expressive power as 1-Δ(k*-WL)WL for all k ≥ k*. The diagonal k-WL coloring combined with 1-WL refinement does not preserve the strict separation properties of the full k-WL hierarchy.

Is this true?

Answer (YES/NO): NO